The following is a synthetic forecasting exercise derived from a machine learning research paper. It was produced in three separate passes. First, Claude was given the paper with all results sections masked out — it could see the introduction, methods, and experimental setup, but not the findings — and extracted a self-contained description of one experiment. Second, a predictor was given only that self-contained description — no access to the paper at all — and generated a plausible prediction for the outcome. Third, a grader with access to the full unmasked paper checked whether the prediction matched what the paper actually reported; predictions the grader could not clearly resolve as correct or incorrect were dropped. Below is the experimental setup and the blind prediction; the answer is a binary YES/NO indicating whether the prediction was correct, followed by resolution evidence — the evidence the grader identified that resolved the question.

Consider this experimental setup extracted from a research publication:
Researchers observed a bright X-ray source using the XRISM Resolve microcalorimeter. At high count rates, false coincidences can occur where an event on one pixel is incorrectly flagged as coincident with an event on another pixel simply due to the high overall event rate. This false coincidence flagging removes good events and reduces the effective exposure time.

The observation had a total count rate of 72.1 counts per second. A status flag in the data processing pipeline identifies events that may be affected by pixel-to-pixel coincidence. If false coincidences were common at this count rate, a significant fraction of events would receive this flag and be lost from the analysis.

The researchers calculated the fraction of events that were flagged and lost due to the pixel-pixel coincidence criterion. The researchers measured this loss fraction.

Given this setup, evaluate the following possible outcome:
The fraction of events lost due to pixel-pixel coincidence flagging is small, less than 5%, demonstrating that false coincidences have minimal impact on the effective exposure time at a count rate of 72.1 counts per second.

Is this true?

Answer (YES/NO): NO